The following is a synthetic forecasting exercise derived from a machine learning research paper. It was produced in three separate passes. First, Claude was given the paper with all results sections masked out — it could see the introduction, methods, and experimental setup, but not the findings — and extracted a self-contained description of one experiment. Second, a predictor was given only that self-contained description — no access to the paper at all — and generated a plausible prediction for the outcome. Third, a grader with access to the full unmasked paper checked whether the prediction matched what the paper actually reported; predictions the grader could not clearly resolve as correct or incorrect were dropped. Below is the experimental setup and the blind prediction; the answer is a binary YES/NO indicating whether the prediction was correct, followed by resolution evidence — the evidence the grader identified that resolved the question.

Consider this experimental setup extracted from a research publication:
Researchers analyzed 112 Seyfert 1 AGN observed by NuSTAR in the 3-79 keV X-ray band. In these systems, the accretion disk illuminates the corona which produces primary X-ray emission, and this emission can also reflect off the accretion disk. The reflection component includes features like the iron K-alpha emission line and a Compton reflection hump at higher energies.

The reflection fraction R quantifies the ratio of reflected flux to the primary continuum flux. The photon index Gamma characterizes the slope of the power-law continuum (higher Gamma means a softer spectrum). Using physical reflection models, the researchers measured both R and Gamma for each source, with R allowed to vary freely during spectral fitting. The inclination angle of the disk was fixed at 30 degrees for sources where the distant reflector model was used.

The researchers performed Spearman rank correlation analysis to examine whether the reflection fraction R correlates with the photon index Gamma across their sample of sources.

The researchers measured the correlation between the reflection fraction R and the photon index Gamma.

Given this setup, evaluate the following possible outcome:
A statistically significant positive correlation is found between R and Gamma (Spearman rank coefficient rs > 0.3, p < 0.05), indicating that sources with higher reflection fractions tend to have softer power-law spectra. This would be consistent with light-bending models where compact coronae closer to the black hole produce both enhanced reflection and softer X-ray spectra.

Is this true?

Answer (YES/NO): NO